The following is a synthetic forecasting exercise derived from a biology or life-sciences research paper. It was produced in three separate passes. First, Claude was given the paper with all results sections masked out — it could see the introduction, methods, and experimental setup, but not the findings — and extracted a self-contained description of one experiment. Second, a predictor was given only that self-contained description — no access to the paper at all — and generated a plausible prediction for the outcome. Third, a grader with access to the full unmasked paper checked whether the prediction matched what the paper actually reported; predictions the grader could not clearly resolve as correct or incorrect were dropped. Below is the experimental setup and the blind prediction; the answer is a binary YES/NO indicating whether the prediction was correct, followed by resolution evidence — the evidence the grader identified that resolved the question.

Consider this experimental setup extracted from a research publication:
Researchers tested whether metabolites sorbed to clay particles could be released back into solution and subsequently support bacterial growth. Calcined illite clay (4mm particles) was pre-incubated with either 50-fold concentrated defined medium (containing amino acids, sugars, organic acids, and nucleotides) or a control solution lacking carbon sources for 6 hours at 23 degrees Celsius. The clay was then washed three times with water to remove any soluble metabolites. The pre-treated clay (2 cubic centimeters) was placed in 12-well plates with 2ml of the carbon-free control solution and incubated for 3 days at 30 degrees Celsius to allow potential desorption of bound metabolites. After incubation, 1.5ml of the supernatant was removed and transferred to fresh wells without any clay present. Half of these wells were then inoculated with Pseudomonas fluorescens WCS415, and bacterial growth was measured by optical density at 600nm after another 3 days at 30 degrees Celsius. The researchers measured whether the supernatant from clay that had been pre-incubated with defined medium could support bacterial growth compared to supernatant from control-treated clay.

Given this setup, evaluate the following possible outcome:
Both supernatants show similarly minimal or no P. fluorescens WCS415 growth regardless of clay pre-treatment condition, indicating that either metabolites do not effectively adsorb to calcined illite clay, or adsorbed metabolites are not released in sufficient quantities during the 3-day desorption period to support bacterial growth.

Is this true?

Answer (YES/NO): YES